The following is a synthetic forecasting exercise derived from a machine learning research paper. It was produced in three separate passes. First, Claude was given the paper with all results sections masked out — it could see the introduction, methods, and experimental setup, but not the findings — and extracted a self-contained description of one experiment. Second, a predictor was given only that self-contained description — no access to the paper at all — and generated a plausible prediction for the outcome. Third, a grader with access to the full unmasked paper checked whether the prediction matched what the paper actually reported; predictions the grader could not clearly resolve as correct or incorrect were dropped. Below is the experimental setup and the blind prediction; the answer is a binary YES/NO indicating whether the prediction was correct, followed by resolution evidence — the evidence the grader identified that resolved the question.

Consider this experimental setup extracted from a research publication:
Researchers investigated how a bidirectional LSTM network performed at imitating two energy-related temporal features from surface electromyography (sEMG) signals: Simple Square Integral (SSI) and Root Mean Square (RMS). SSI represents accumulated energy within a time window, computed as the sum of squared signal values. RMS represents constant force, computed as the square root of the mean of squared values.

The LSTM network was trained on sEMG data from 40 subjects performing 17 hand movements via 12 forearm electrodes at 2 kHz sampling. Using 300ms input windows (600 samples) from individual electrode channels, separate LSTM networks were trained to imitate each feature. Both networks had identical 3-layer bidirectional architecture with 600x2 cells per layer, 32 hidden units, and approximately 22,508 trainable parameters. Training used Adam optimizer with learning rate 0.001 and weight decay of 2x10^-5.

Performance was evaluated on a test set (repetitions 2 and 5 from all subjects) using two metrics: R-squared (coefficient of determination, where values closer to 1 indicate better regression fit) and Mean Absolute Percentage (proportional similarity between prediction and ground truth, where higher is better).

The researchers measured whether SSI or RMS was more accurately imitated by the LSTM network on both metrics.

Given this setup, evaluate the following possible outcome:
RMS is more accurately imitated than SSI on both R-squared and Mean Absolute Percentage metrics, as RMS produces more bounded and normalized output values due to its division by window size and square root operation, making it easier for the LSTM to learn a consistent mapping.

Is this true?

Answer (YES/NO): YES